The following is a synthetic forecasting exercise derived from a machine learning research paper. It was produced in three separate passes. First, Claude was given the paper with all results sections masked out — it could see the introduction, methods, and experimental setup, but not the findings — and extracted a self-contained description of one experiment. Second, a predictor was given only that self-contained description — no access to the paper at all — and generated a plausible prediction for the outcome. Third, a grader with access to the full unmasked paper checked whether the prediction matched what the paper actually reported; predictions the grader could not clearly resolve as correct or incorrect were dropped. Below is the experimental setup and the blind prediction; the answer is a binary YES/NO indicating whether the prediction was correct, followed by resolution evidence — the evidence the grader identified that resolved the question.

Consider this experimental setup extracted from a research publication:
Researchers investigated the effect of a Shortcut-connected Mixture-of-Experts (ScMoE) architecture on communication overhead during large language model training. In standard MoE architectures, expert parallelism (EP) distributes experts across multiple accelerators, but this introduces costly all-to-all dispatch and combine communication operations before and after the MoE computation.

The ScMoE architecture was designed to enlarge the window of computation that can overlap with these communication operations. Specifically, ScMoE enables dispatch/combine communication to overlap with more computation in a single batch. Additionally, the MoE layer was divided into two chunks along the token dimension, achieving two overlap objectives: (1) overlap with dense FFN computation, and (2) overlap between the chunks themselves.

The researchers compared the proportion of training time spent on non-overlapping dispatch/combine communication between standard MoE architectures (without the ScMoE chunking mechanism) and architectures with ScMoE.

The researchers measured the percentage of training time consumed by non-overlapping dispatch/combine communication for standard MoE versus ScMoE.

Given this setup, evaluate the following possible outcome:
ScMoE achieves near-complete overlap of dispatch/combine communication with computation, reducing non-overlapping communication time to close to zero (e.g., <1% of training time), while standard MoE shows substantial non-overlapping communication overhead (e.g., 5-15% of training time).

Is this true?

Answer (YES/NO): NO